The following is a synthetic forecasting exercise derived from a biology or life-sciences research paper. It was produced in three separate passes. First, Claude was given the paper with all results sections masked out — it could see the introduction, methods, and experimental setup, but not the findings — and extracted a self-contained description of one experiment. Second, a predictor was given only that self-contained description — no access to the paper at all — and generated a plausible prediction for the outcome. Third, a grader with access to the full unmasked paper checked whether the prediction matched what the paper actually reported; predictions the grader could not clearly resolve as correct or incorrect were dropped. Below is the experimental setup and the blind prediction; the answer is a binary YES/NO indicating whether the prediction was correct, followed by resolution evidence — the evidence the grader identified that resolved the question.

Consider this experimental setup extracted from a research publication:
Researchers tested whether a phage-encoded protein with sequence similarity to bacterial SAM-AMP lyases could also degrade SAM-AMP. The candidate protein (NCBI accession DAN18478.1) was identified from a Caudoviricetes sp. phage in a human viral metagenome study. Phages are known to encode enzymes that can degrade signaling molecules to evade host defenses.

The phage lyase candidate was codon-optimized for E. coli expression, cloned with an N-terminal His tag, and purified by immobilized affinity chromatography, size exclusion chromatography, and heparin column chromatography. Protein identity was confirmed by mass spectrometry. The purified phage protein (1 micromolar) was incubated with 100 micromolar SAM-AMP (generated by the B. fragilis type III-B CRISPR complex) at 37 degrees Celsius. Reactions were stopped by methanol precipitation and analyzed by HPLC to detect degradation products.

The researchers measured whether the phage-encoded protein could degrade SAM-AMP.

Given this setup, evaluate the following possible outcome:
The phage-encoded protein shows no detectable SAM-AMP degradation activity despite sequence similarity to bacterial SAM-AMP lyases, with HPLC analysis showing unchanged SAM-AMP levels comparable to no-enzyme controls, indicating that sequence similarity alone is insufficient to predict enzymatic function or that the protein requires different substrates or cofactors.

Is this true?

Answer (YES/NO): NO